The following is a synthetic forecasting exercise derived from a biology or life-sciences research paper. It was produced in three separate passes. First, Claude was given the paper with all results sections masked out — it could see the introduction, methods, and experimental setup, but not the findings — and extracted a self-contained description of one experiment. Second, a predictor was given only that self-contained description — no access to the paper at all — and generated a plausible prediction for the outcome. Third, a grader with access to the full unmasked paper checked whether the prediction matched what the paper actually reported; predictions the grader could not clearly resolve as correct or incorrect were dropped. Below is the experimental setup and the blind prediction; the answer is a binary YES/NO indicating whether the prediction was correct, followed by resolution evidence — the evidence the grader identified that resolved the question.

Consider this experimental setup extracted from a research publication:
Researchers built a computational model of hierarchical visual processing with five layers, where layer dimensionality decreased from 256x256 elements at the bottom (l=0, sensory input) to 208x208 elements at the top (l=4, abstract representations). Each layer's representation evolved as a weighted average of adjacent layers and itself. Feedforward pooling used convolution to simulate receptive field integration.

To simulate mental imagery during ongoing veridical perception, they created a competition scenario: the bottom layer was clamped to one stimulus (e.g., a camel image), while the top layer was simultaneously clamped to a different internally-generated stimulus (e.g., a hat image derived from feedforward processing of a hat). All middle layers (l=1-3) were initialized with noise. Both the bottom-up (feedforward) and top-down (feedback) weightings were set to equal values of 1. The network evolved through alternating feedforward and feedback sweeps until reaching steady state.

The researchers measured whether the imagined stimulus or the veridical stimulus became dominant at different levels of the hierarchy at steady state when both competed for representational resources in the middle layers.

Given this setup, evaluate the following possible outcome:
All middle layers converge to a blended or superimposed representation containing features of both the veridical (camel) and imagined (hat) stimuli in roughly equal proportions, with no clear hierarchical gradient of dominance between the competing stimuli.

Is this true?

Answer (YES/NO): NO